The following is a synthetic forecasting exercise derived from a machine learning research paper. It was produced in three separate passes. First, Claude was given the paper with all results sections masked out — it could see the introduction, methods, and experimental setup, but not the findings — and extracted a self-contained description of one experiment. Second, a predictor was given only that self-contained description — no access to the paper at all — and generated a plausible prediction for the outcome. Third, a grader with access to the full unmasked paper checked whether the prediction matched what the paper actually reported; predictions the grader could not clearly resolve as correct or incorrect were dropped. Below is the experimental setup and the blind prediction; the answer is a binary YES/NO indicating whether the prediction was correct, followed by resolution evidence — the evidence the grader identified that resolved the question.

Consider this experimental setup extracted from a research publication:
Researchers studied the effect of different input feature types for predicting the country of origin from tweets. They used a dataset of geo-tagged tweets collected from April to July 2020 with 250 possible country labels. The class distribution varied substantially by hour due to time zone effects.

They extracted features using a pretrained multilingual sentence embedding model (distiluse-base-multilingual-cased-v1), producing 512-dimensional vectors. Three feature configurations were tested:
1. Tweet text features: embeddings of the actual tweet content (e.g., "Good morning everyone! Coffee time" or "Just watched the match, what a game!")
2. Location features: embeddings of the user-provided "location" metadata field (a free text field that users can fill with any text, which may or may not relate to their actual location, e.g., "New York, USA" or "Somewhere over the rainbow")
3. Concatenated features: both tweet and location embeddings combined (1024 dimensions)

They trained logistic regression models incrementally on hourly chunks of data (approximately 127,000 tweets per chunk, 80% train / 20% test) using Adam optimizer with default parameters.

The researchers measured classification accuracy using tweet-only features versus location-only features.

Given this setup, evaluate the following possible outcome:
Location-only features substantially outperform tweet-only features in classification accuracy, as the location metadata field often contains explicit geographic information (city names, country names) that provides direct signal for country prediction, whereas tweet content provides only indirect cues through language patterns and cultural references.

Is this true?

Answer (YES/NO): YES